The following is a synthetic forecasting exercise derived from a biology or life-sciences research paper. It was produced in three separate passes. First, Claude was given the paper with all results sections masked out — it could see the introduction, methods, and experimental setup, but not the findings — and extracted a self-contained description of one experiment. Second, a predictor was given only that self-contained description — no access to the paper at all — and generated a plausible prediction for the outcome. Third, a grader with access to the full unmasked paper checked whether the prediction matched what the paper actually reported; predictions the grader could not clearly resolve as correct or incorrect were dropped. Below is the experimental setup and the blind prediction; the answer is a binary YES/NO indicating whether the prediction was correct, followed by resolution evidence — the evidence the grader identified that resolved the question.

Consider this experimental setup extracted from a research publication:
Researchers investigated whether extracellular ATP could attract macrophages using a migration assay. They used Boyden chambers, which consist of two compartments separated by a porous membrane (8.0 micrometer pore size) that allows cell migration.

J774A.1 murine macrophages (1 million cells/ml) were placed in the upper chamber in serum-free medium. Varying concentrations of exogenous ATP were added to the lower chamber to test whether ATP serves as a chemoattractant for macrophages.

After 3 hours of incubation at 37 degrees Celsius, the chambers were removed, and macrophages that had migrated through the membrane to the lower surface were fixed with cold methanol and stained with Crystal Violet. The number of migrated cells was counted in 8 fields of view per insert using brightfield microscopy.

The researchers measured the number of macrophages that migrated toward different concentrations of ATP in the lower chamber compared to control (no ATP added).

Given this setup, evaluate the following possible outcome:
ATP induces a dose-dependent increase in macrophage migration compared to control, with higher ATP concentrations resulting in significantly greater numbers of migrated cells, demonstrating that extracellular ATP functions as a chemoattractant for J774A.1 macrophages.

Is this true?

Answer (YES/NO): YES